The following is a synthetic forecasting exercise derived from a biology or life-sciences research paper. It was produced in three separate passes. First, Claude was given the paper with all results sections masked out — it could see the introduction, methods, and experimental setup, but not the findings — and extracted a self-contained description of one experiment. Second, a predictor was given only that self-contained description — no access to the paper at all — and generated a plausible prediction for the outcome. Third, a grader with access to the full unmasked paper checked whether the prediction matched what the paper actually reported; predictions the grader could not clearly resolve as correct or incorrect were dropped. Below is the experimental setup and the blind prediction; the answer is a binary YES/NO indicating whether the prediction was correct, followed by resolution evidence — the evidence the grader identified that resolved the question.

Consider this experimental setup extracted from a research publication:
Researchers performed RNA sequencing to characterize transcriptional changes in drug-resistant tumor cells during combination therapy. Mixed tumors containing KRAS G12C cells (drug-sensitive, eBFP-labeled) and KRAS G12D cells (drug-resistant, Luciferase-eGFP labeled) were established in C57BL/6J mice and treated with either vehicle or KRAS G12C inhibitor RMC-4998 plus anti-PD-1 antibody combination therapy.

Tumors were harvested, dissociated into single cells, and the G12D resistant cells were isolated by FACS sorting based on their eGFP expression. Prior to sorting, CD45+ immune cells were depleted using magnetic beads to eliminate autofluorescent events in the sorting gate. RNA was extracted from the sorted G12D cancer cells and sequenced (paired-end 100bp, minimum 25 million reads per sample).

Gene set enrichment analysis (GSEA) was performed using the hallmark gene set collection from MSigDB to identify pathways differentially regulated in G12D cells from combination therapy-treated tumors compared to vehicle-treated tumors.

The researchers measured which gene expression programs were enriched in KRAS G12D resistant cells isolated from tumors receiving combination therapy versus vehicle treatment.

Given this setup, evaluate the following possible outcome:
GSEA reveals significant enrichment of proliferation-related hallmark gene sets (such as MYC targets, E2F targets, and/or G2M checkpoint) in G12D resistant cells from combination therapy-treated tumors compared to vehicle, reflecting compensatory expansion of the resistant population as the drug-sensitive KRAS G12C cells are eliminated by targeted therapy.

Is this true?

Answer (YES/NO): YES